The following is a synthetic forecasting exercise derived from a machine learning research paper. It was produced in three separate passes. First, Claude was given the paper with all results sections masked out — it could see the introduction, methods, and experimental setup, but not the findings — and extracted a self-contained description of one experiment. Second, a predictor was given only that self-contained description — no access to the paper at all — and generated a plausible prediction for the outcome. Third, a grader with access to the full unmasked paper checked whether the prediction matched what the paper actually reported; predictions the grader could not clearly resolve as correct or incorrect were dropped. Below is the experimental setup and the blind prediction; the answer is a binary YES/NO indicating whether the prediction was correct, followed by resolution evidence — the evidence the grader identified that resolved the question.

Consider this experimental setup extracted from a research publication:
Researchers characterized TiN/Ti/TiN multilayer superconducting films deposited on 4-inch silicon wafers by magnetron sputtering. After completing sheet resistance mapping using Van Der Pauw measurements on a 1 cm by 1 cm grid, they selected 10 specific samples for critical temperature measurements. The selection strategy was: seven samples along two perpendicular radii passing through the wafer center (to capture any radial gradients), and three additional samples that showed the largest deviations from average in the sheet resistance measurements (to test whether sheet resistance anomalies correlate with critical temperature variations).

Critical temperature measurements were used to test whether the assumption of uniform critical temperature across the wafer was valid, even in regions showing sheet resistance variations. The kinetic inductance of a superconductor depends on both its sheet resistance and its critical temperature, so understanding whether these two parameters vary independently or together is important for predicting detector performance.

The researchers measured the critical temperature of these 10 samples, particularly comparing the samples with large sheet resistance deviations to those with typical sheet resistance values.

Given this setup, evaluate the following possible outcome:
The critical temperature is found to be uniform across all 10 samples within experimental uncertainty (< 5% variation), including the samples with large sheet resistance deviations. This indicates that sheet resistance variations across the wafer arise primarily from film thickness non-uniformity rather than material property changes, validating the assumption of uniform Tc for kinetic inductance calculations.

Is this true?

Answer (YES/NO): YES